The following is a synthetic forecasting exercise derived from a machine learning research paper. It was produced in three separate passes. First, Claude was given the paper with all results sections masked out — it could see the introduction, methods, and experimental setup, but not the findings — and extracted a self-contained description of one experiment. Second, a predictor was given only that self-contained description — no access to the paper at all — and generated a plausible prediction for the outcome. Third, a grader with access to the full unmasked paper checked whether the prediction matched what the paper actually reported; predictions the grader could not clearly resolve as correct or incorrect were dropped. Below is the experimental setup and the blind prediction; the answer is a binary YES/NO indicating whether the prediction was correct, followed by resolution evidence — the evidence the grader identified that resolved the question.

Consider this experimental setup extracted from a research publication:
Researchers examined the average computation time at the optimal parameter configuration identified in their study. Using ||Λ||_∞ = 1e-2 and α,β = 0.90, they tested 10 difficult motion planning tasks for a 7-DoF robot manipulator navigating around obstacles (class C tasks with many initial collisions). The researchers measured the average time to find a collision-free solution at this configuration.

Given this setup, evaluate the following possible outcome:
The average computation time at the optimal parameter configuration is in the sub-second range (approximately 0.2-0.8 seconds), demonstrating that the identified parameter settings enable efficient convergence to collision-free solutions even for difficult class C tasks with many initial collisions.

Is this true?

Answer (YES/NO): NO